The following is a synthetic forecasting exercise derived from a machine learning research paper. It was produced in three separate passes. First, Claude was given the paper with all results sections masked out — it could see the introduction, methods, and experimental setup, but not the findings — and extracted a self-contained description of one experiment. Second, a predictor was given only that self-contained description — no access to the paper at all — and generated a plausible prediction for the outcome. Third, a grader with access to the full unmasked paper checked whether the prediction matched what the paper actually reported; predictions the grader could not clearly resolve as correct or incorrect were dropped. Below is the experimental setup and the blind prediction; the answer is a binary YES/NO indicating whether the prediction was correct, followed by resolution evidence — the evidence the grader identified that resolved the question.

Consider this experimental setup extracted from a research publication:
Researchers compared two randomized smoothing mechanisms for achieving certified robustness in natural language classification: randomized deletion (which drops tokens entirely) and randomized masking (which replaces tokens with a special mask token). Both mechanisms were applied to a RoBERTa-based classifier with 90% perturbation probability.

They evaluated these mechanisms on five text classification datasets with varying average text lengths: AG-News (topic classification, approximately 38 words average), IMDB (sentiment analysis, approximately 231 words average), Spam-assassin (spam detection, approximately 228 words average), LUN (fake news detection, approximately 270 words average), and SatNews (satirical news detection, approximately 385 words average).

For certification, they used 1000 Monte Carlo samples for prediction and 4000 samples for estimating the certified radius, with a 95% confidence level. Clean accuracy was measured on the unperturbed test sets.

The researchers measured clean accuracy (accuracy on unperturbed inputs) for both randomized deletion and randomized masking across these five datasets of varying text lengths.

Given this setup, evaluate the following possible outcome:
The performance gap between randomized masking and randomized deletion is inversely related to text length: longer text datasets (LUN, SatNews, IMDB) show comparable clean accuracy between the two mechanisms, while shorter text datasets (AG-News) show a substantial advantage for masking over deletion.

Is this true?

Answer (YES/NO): NO